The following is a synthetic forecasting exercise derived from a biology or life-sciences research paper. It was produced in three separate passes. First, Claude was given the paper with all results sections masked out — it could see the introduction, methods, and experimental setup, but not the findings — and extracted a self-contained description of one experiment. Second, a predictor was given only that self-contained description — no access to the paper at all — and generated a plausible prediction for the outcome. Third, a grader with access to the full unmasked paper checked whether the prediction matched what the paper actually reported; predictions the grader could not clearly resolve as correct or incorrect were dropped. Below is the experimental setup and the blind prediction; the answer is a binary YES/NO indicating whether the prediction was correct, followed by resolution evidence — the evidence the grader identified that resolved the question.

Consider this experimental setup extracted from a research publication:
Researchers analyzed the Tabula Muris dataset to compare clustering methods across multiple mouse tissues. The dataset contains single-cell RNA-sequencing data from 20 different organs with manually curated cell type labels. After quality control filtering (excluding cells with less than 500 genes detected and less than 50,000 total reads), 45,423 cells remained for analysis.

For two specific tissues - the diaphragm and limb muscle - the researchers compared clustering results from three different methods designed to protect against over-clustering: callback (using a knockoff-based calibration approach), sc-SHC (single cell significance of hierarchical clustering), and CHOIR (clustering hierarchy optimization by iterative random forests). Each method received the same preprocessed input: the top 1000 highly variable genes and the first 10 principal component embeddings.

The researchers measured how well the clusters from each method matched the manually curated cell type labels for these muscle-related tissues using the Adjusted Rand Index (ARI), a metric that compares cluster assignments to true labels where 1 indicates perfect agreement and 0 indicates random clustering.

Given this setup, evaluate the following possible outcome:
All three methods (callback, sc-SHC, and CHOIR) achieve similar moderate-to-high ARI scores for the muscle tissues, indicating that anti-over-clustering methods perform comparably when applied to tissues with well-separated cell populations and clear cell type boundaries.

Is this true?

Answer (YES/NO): NO